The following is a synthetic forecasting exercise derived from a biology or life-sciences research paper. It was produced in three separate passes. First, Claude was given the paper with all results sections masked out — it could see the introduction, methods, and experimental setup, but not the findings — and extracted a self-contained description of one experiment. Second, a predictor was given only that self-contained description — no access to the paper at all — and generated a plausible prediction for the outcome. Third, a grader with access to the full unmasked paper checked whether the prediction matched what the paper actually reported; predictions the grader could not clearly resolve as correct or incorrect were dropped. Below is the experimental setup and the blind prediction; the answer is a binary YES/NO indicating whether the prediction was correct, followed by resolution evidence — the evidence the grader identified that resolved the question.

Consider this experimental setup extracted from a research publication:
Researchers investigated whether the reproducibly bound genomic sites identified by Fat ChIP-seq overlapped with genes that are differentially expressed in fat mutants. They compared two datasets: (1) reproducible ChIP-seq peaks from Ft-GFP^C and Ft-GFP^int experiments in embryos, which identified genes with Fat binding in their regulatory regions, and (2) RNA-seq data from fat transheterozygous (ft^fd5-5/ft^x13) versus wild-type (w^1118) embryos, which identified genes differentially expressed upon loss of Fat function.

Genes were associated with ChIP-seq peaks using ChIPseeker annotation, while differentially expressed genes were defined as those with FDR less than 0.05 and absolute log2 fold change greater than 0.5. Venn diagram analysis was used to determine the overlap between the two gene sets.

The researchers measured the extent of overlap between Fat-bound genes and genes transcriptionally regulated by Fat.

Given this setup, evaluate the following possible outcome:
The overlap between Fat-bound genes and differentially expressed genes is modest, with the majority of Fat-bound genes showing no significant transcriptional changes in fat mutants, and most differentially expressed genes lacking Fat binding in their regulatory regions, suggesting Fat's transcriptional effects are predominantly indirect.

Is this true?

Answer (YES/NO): YES